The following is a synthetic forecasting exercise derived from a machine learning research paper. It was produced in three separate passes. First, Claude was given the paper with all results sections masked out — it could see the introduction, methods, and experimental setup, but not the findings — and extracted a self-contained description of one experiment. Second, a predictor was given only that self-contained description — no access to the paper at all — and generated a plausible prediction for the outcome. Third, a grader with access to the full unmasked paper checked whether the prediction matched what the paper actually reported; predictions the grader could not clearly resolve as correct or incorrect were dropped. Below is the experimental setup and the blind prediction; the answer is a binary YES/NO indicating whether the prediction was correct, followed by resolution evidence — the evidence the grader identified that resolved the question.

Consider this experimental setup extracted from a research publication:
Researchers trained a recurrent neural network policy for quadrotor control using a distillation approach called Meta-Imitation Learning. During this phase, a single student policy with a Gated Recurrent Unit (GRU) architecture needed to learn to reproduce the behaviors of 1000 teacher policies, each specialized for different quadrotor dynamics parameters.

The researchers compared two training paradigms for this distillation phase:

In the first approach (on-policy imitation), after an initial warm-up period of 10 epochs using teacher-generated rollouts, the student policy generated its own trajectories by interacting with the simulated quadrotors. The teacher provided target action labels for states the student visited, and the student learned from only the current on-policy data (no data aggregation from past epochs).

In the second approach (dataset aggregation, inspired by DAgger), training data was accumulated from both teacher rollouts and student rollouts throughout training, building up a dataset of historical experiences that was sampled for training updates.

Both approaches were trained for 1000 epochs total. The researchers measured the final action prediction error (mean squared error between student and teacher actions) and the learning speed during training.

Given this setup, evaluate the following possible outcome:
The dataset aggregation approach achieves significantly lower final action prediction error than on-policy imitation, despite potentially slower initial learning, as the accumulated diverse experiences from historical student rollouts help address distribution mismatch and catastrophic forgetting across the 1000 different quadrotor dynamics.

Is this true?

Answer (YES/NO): NO